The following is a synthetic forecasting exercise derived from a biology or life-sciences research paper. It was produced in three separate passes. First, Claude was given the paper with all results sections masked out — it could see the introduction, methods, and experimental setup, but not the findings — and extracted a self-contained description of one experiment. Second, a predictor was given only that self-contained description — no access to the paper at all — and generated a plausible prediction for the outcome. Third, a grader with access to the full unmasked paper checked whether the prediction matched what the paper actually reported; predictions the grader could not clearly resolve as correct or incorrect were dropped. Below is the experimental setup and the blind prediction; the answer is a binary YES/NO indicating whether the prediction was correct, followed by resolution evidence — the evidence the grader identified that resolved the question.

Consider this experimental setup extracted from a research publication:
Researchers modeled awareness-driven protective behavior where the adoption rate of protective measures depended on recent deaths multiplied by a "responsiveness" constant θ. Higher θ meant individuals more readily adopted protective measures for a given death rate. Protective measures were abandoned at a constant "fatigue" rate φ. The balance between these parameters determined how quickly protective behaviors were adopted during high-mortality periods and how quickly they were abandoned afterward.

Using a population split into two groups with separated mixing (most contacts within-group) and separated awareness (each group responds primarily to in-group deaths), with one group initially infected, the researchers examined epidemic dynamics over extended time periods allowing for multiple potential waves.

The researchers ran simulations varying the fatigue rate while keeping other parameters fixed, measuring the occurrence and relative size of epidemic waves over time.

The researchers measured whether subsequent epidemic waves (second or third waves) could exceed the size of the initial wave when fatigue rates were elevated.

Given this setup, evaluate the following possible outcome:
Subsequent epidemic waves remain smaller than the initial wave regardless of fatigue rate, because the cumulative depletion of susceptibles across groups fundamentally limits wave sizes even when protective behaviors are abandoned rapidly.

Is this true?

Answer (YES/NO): NO